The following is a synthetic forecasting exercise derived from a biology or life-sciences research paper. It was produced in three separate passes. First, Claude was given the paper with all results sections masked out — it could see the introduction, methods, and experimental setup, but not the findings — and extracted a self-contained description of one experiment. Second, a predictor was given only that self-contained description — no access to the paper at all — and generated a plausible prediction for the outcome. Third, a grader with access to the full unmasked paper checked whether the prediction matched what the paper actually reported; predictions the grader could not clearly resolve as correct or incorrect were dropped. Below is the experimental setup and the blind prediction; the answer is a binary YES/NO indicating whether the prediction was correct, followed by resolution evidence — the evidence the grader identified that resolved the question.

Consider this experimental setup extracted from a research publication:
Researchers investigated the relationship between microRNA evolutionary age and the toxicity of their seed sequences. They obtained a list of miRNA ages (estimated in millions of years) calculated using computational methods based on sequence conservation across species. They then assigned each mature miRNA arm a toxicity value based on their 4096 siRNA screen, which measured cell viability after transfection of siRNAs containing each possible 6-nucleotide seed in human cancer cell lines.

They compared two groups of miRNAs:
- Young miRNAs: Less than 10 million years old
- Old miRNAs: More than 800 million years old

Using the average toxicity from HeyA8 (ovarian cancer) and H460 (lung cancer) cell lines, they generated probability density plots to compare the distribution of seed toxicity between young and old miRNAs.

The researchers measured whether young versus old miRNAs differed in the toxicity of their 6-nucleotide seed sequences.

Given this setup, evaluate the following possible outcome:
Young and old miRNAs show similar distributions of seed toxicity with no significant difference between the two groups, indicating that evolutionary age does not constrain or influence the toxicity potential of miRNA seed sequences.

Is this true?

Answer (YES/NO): NO